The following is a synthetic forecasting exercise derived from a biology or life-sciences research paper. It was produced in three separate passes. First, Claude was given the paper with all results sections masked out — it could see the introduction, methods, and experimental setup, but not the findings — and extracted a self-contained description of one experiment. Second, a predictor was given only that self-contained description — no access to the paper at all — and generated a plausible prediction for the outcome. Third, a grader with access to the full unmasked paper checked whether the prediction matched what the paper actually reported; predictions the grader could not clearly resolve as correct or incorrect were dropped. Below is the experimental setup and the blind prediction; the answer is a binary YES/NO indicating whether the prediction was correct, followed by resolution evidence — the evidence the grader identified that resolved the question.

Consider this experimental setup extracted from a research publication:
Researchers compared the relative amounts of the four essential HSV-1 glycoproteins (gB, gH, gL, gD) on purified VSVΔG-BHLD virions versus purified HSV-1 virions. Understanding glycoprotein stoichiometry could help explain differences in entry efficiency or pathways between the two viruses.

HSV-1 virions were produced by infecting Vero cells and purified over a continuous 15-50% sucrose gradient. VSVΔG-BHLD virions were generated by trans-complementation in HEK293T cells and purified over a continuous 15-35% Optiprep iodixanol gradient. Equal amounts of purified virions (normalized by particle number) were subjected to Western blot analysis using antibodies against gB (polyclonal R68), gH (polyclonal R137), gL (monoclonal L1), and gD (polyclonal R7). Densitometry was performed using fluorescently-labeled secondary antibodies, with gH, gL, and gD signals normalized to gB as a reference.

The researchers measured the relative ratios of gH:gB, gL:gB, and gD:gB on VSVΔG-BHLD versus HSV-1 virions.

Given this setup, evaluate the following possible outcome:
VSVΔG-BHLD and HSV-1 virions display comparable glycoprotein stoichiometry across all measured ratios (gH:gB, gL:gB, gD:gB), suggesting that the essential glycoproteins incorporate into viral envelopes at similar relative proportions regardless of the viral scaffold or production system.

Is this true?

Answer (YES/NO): YES